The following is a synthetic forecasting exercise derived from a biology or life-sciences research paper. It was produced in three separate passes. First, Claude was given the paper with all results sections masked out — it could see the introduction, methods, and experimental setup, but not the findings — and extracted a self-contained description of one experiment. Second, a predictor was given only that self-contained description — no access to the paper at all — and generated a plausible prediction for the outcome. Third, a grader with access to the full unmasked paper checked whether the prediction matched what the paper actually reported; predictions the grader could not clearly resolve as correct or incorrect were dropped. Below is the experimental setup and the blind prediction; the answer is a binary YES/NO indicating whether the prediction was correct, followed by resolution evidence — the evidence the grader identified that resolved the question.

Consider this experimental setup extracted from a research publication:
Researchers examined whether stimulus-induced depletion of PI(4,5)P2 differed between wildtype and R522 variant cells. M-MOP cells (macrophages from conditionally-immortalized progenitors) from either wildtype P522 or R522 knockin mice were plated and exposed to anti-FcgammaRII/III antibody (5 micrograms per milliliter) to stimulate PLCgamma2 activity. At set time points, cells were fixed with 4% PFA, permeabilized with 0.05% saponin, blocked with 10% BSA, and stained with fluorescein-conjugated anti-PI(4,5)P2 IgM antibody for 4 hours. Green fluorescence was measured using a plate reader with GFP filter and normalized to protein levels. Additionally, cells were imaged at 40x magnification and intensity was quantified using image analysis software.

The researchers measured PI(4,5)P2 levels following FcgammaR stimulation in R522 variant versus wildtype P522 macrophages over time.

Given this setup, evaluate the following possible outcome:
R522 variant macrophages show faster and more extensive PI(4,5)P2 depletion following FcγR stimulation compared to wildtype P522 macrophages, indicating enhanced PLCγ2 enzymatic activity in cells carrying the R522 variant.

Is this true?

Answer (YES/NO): YES